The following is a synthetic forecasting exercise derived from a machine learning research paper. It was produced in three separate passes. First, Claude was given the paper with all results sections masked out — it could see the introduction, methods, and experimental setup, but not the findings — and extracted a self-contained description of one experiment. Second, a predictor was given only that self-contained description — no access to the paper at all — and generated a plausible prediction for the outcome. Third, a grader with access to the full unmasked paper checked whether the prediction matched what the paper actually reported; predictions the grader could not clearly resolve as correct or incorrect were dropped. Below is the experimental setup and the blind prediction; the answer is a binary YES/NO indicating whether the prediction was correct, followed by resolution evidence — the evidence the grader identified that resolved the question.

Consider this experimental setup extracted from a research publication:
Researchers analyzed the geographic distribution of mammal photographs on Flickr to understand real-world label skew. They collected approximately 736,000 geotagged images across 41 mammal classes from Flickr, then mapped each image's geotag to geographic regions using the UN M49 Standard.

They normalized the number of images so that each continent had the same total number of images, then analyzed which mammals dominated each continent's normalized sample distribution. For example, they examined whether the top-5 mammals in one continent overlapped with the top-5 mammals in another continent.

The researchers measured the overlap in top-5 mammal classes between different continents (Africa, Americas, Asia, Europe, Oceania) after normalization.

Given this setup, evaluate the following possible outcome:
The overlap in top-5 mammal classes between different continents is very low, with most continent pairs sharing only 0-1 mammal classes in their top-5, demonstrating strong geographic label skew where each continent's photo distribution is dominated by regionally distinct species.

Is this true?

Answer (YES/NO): YES